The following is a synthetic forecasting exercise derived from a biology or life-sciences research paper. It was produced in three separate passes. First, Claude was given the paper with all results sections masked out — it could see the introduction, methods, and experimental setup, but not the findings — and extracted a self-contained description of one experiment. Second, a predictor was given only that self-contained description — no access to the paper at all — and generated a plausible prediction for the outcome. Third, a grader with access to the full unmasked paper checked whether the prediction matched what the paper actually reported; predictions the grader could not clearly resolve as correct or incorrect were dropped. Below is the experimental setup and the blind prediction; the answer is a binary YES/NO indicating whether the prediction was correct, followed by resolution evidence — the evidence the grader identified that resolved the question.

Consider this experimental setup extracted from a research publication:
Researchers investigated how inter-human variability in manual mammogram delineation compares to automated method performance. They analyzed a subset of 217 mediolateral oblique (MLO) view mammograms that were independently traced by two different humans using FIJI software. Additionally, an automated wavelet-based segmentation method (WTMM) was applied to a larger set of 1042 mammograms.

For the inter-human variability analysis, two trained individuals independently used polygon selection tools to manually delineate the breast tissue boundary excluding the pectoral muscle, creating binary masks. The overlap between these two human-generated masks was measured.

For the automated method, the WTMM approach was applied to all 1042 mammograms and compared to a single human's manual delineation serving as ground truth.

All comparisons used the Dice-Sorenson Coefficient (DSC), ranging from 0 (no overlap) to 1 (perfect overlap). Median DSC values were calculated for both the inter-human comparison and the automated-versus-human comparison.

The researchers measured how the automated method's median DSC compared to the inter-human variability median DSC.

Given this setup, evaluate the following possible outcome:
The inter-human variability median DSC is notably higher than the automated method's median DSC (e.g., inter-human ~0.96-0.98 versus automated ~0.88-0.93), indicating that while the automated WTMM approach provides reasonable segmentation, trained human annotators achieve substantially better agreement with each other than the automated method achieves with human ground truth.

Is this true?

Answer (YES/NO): NO